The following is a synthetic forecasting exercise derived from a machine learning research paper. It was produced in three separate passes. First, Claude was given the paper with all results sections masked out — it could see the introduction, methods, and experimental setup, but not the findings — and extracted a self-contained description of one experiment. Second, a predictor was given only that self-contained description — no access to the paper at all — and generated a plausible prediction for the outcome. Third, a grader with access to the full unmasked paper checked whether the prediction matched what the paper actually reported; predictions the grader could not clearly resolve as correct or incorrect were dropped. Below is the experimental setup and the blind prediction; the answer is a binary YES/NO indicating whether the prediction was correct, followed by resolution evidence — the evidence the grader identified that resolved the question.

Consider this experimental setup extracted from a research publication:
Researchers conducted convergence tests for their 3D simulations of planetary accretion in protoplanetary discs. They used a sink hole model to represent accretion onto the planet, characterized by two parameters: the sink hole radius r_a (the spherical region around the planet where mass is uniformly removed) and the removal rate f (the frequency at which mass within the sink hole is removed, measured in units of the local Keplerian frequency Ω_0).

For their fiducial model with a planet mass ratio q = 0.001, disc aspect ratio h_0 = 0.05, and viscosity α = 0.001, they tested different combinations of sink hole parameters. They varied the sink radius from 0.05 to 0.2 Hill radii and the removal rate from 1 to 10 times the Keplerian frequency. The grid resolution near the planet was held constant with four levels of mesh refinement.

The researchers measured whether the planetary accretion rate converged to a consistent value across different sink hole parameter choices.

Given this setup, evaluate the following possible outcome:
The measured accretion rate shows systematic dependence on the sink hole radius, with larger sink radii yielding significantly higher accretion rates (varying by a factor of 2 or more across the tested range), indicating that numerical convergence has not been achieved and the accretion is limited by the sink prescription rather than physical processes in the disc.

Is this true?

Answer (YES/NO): NO